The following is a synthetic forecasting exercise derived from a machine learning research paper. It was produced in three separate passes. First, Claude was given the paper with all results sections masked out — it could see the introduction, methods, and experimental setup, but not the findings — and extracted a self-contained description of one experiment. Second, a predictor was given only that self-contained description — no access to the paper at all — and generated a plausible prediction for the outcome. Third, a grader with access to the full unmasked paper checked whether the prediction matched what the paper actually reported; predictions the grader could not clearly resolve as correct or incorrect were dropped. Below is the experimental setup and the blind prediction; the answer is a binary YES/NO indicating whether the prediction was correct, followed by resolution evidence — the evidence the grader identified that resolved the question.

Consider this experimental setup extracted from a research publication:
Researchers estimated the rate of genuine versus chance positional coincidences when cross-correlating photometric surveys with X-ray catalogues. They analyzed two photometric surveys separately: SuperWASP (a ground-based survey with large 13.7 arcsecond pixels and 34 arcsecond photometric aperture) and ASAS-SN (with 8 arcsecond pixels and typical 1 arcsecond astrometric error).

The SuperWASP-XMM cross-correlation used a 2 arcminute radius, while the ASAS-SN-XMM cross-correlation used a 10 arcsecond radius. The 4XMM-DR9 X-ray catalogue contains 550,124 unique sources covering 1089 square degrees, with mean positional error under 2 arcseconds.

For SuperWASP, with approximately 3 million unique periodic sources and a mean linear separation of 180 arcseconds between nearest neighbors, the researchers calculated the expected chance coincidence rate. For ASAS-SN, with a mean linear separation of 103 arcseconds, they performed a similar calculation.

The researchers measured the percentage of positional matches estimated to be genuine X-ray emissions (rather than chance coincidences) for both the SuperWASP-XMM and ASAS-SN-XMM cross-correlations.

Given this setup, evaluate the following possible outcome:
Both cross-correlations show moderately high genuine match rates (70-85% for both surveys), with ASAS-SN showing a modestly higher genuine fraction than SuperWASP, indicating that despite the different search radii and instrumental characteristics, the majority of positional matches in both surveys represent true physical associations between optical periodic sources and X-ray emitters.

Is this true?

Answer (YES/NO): NO